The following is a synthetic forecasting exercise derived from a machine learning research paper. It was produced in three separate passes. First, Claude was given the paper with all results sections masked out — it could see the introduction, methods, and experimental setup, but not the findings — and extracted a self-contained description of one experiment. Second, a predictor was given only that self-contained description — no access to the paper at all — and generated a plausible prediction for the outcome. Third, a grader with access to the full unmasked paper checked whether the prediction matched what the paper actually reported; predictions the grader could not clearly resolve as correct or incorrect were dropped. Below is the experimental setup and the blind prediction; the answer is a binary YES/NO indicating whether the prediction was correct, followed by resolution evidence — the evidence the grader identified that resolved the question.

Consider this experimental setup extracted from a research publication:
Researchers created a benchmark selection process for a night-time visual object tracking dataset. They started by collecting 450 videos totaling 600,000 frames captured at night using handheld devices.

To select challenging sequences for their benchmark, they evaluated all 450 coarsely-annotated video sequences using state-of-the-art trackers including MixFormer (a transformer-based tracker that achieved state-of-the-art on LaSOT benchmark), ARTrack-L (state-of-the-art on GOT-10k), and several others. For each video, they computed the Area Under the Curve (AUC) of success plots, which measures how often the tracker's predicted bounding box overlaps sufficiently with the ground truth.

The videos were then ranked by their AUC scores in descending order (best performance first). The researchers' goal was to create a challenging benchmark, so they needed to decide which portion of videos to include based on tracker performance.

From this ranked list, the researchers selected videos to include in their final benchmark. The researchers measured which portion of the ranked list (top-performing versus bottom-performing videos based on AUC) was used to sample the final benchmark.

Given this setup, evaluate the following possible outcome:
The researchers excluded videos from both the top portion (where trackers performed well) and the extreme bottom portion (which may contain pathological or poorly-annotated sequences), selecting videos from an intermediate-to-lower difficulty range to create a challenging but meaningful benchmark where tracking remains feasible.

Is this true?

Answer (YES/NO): NO